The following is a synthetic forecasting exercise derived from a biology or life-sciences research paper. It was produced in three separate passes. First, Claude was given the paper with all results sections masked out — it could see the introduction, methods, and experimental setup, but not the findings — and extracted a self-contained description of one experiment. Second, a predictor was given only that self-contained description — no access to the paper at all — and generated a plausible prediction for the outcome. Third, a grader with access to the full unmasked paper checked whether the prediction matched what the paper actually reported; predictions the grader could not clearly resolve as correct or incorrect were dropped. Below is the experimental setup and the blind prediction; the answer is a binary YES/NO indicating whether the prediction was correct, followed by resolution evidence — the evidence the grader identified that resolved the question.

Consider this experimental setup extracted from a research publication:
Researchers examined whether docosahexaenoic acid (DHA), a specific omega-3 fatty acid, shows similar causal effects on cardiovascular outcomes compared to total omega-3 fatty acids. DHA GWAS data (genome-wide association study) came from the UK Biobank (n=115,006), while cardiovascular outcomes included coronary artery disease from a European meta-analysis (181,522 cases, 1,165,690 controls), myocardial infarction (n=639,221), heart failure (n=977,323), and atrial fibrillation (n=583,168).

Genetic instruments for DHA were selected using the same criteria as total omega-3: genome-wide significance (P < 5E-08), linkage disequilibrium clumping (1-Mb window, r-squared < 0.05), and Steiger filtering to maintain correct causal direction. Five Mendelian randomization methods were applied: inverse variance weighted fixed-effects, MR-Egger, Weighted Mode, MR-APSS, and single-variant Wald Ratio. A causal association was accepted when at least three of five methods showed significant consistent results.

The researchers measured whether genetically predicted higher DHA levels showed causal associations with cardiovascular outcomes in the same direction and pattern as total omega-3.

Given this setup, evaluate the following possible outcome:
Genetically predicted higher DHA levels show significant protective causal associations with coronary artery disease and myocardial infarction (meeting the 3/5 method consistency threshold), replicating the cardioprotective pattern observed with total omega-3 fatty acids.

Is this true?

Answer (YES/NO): NO